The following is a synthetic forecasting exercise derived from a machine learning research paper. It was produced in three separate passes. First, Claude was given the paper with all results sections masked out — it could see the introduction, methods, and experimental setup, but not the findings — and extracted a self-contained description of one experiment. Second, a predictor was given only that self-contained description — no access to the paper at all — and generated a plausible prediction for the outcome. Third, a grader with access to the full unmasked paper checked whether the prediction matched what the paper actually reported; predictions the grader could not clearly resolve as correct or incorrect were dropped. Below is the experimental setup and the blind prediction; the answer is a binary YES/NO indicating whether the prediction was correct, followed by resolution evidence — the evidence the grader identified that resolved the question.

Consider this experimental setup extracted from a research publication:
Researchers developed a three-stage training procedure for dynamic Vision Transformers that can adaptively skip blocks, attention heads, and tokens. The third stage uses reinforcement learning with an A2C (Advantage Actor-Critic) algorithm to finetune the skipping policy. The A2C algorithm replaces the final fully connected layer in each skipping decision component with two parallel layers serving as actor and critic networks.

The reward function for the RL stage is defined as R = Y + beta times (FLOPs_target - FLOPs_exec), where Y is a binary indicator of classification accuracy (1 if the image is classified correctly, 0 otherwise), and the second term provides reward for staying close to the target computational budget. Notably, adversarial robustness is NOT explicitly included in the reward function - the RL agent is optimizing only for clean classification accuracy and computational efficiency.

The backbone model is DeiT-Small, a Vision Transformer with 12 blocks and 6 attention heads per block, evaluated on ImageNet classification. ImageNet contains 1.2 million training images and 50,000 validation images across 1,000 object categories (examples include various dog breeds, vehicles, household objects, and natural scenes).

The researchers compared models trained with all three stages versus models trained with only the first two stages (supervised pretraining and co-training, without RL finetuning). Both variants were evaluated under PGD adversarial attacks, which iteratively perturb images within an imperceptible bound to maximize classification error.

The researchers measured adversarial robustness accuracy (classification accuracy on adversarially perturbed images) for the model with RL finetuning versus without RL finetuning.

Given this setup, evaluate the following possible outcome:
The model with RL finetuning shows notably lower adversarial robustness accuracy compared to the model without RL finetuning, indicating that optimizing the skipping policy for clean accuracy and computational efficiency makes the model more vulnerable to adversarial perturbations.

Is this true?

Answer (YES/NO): NO